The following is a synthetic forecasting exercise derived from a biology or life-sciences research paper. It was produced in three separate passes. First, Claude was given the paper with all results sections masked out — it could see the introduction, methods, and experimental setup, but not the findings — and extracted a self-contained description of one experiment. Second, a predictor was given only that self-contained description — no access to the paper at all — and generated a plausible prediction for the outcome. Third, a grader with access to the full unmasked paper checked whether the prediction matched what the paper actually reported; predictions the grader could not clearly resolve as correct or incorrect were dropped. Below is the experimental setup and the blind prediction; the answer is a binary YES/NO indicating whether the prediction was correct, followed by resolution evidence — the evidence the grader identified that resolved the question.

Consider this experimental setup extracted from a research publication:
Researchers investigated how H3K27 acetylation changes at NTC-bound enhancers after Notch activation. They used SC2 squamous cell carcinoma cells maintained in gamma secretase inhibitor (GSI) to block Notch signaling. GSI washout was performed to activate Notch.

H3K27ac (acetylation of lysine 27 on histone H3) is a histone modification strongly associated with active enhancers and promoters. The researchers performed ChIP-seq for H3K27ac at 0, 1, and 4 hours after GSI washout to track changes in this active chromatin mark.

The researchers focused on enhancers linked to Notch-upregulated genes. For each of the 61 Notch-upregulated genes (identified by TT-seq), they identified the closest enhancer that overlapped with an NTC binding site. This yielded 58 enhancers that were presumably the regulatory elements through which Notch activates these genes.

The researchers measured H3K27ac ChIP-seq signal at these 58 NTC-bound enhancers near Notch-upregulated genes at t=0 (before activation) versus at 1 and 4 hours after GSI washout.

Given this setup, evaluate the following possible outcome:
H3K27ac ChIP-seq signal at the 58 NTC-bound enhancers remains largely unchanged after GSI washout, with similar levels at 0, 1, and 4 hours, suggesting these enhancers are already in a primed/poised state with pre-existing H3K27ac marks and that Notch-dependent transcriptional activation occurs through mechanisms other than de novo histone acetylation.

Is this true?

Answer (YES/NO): NO